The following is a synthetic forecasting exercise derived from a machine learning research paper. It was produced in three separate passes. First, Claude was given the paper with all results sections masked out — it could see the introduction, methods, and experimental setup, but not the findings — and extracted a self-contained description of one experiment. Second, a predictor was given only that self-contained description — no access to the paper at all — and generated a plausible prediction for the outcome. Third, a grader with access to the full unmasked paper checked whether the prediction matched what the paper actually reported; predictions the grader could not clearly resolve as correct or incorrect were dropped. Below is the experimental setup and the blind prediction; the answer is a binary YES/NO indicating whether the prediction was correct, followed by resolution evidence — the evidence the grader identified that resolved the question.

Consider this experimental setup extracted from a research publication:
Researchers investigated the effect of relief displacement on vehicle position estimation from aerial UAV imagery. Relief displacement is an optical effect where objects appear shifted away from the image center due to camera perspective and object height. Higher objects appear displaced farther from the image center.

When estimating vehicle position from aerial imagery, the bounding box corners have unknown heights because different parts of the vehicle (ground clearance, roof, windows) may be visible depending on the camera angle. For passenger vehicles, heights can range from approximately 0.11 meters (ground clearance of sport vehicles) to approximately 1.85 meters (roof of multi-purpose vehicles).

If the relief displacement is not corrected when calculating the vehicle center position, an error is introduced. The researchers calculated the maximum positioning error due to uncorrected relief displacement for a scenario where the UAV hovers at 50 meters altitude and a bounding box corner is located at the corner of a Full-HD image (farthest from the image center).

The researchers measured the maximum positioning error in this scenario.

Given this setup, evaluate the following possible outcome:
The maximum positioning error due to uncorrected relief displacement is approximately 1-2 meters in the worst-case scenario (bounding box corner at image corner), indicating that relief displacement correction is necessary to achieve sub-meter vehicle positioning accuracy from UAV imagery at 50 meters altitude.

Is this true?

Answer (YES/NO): NO